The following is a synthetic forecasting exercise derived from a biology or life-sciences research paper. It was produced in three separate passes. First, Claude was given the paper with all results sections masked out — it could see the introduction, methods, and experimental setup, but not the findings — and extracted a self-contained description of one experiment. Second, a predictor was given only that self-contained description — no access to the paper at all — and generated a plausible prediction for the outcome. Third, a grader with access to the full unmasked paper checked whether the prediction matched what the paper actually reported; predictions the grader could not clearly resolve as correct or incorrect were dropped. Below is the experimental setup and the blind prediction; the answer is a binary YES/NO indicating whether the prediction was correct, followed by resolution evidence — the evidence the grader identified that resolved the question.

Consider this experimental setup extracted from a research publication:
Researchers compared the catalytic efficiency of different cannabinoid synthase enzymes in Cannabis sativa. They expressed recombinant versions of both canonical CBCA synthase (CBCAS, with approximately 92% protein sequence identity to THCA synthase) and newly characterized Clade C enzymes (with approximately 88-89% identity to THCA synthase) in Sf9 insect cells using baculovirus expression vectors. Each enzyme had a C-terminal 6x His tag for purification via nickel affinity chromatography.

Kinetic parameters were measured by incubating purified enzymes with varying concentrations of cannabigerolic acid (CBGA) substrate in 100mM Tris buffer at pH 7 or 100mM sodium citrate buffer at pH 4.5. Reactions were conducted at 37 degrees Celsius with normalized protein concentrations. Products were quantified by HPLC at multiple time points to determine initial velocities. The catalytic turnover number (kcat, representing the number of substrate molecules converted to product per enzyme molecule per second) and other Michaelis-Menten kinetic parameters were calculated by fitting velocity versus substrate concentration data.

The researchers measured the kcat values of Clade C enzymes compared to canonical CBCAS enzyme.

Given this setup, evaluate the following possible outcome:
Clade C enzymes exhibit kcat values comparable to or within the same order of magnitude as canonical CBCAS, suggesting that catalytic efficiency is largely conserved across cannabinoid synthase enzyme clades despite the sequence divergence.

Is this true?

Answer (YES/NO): NO